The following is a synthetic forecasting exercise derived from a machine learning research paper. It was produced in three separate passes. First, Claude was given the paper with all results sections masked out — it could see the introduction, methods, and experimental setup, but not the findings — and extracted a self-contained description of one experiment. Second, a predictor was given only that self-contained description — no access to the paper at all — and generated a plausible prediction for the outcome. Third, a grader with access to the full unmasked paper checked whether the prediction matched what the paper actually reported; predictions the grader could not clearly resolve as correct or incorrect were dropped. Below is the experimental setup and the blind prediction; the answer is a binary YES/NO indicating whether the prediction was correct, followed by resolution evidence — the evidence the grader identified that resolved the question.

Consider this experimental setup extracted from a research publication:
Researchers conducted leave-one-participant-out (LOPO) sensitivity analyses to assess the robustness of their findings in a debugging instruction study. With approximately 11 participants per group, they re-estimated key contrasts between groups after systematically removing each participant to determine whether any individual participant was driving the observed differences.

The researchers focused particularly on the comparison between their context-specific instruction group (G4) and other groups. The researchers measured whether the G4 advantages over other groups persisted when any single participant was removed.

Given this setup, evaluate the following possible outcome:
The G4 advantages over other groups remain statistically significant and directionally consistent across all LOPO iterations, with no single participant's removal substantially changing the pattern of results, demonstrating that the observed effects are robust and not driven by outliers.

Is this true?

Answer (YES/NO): YES